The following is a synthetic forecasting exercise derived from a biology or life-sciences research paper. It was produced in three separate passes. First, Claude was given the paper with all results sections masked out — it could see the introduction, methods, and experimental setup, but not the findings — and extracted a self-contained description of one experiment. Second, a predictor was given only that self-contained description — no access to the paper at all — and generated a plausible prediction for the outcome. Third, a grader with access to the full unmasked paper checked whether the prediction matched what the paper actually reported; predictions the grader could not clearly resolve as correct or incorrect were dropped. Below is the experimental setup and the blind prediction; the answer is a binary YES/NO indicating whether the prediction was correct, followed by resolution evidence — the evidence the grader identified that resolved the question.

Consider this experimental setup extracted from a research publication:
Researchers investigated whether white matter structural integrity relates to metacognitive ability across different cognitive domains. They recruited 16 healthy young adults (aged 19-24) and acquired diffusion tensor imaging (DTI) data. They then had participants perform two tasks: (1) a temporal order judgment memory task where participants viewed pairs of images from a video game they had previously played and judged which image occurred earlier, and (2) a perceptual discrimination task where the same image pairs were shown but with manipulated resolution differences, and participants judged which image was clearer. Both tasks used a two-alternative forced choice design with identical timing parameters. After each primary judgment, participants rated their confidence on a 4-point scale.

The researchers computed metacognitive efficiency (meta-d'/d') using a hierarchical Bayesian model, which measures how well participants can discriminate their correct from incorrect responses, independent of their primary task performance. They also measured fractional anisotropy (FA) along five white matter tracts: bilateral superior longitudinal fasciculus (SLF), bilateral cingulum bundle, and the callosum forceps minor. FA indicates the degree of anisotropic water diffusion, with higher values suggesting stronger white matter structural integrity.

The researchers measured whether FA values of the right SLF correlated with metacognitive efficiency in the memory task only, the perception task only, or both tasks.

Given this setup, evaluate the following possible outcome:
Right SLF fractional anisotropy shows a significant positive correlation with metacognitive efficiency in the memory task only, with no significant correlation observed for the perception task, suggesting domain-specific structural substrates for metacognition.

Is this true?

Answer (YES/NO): NO